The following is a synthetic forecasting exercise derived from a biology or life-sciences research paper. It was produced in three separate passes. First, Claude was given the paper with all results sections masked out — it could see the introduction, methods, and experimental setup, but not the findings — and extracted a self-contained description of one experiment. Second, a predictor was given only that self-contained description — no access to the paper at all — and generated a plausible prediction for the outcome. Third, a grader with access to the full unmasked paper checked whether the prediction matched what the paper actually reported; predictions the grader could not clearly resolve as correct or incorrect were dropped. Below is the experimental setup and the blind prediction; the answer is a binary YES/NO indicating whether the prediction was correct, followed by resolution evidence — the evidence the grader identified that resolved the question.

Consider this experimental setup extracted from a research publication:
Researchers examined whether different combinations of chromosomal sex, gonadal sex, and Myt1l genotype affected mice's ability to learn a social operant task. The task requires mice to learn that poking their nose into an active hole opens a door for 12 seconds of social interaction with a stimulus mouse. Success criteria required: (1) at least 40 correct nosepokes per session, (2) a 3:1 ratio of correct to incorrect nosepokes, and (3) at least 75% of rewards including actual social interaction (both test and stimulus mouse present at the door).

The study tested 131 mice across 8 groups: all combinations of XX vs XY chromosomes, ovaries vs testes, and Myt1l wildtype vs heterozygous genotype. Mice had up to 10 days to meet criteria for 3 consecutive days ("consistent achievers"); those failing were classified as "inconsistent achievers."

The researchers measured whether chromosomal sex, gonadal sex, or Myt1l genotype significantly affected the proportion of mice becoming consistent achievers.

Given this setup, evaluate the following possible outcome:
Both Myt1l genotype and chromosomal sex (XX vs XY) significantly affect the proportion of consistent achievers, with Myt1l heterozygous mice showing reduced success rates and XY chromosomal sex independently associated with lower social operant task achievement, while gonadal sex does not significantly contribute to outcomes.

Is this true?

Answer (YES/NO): NO